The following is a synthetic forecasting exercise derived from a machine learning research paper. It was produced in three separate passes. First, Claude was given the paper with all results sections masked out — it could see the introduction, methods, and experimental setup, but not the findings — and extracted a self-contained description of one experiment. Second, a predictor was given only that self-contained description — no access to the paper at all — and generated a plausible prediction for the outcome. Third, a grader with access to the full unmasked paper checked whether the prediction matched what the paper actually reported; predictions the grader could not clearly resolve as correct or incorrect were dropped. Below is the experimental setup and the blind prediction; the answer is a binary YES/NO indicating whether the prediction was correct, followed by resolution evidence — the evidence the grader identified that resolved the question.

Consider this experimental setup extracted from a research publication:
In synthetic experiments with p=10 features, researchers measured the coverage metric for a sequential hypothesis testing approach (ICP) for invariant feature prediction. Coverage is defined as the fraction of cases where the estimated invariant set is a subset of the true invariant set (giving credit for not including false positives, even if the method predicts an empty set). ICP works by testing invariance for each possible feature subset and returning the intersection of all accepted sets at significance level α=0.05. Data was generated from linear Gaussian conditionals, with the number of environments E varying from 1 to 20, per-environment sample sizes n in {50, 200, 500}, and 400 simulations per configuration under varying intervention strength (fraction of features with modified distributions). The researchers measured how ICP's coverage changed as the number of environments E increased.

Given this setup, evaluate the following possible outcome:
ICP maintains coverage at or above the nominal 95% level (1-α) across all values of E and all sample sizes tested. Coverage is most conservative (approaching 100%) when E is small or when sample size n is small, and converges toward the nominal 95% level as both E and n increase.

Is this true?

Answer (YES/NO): NO